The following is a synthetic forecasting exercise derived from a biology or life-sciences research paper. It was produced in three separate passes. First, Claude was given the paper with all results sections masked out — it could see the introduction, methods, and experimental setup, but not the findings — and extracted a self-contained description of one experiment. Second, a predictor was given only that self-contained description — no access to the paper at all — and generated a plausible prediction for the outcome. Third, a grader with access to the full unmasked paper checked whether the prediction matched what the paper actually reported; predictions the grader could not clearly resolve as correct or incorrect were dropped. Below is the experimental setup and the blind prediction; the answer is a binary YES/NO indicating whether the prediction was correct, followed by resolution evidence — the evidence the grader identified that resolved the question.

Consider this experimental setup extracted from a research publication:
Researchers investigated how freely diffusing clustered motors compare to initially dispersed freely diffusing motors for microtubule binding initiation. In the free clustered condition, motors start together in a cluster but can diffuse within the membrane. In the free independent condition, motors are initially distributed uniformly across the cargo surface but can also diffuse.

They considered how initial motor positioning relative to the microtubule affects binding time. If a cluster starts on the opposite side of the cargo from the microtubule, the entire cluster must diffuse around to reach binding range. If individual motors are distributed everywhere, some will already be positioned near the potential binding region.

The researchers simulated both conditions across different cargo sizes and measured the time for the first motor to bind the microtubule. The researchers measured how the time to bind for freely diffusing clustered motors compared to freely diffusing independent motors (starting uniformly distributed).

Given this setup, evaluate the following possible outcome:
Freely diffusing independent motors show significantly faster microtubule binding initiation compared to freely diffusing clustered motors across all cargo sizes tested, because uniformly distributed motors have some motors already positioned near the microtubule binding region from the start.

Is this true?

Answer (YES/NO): NO